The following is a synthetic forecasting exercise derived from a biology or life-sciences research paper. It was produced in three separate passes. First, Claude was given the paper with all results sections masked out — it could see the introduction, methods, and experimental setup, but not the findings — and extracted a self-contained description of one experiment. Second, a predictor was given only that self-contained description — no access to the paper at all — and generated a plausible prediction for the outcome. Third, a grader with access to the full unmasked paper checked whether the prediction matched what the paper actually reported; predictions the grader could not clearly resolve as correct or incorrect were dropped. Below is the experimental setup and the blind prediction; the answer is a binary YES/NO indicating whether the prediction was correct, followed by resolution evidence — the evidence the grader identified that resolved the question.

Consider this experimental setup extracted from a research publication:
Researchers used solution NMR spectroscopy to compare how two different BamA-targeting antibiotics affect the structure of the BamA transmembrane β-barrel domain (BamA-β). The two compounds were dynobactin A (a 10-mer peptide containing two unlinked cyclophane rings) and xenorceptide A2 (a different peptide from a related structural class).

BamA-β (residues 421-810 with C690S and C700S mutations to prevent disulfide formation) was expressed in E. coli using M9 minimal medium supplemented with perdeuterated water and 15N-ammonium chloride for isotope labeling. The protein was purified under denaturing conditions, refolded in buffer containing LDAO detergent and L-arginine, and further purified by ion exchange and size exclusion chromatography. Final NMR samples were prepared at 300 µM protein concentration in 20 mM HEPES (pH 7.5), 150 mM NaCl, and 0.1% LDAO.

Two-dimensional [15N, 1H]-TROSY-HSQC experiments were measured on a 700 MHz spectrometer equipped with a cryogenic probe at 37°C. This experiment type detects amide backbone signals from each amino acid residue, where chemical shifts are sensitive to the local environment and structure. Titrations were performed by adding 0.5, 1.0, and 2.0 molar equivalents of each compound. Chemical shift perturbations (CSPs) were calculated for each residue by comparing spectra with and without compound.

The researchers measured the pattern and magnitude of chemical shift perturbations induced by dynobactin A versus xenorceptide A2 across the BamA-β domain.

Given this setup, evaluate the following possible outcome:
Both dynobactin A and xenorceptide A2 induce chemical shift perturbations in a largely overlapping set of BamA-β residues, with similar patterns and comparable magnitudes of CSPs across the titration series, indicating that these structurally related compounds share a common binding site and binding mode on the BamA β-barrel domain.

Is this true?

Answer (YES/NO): NO